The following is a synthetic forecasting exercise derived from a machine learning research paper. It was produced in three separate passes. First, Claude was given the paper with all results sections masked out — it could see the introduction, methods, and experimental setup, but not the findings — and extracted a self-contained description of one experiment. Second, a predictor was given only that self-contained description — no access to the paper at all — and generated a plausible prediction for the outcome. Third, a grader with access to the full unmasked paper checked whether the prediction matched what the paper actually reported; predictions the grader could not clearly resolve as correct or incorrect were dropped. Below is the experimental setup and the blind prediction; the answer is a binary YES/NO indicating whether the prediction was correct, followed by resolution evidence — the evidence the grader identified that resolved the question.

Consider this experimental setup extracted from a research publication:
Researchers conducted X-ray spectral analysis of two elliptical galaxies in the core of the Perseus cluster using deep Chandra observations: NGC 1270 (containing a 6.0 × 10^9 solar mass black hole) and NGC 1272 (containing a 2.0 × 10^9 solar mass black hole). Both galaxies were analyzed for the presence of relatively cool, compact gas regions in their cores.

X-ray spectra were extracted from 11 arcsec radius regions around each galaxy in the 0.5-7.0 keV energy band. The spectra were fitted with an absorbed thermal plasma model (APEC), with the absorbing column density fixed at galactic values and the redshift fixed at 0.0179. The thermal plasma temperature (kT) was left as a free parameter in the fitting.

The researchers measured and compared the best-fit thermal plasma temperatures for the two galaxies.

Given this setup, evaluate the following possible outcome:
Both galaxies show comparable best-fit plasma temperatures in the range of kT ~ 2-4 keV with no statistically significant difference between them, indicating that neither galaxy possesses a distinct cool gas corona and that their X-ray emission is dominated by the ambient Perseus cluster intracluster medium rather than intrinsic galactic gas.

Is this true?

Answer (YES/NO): NO